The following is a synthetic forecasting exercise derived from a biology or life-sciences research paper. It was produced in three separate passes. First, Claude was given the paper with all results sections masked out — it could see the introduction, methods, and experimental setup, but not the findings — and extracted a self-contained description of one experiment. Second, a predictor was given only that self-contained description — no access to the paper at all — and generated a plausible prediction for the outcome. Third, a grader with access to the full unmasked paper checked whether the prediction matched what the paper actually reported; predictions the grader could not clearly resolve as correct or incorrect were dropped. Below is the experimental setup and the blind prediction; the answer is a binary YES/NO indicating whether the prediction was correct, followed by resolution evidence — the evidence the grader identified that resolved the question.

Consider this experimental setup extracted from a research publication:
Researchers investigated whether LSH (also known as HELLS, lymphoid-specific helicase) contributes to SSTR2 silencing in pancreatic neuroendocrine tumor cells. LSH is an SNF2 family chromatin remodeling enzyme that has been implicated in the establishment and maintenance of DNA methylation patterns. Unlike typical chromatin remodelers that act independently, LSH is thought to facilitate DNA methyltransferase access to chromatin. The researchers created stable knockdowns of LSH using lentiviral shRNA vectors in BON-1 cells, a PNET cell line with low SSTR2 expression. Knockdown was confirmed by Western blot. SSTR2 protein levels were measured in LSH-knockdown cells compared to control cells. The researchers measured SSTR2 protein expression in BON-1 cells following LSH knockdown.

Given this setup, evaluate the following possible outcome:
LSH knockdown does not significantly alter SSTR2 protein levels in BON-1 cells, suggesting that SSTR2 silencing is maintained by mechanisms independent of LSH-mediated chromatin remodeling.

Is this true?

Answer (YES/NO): NO